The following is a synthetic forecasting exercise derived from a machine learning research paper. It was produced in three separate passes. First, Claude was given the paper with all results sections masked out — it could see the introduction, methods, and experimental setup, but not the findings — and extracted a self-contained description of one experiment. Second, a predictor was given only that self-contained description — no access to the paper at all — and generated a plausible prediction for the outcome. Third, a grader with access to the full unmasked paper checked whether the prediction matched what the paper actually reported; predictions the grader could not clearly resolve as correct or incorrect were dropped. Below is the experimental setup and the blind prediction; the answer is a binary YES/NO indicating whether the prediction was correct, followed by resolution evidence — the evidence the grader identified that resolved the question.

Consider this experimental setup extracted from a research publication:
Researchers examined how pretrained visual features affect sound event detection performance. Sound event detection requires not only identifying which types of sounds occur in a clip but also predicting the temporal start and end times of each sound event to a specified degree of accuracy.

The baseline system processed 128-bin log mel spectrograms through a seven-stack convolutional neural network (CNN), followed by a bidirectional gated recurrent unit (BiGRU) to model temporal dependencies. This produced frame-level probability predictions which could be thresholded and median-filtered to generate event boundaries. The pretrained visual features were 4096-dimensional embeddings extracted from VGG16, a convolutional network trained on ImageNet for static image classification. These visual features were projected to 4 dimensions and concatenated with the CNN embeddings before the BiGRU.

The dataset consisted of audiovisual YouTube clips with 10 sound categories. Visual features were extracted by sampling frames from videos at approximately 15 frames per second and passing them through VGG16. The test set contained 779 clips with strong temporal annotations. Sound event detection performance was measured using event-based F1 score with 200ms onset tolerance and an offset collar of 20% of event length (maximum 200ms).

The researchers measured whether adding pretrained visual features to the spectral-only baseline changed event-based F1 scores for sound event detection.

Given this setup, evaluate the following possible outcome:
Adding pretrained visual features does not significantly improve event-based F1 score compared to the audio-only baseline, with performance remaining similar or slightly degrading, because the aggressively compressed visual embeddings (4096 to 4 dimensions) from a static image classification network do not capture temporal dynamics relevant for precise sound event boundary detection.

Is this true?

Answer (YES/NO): YES